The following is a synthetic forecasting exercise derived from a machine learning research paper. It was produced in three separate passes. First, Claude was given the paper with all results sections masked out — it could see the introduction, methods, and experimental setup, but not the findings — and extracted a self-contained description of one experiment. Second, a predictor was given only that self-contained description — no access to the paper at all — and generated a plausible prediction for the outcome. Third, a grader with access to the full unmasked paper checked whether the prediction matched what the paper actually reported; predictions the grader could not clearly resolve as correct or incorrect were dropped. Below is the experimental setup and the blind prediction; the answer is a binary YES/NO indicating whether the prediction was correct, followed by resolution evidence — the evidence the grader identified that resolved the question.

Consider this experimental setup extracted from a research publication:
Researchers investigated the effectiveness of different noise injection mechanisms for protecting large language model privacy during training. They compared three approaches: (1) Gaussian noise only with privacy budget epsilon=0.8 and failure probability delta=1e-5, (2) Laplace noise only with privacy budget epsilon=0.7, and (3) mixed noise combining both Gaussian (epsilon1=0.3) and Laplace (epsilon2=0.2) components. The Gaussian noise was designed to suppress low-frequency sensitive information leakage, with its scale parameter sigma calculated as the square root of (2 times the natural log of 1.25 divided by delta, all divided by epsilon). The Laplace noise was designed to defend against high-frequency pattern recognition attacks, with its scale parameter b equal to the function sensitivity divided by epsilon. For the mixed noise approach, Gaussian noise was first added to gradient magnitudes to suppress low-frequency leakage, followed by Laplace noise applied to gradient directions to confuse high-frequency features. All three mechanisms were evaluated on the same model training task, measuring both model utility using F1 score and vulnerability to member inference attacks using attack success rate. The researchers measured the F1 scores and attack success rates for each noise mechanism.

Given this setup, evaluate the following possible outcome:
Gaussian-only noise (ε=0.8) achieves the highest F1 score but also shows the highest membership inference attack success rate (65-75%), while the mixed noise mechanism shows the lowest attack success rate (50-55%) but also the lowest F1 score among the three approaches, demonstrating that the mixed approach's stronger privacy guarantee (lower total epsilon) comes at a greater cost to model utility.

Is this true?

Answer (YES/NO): NO